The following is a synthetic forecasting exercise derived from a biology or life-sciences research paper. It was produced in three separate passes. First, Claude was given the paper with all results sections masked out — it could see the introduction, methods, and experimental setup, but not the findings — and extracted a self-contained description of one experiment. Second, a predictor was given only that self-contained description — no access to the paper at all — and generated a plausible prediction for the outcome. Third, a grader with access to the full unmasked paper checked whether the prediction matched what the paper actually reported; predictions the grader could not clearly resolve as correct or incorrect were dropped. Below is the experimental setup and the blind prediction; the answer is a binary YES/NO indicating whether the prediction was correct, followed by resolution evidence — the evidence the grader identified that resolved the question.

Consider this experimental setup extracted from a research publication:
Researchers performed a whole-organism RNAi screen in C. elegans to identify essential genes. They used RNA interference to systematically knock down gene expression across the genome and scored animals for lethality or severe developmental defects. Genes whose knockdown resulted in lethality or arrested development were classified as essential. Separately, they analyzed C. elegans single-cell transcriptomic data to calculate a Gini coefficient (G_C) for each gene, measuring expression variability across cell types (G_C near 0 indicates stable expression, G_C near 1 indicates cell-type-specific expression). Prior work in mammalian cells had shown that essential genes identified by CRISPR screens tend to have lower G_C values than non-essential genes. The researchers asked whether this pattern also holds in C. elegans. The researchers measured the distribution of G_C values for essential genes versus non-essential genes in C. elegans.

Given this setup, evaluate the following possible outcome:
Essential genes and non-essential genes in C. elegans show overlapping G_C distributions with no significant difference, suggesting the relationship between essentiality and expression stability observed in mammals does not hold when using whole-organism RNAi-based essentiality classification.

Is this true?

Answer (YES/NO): NO